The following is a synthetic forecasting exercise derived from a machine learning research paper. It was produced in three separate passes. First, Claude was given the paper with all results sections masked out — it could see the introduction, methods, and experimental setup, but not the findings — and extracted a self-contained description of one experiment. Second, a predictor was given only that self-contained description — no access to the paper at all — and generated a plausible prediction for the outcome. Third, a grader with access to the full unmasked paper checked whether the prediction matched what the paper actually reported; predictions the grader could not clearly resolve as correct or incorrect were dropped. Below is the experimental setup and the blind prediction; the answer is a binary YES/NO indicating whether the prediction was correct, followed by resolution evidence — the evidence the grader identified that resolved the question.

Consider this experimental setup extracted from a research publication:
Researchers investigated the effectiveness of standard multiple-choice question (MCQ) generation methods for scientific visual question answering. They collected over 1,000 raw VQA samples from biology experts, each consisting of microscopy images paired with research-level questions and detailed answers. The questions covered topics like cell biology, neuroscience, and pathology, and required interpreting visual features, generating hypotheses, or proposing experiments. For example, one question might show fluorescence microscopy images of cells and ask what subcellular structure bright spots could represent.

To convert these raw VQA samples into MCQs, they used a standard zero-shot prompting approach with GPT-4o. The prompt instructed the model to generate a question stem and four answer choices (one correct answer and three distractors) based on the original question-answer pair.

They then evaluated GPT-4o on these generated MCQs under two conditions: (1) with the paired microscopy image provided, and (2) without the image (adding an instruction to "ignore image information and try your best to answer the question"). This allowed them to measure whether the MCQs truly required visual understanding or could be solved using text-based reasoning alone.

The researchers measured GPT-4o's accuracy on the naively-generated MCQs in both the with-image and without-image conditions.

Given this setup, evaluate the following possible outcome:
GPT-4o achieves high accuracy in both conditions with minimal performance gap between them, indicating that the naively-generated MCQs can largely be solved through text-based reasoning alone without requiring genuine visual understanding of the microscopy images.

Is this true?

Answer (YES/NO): YES